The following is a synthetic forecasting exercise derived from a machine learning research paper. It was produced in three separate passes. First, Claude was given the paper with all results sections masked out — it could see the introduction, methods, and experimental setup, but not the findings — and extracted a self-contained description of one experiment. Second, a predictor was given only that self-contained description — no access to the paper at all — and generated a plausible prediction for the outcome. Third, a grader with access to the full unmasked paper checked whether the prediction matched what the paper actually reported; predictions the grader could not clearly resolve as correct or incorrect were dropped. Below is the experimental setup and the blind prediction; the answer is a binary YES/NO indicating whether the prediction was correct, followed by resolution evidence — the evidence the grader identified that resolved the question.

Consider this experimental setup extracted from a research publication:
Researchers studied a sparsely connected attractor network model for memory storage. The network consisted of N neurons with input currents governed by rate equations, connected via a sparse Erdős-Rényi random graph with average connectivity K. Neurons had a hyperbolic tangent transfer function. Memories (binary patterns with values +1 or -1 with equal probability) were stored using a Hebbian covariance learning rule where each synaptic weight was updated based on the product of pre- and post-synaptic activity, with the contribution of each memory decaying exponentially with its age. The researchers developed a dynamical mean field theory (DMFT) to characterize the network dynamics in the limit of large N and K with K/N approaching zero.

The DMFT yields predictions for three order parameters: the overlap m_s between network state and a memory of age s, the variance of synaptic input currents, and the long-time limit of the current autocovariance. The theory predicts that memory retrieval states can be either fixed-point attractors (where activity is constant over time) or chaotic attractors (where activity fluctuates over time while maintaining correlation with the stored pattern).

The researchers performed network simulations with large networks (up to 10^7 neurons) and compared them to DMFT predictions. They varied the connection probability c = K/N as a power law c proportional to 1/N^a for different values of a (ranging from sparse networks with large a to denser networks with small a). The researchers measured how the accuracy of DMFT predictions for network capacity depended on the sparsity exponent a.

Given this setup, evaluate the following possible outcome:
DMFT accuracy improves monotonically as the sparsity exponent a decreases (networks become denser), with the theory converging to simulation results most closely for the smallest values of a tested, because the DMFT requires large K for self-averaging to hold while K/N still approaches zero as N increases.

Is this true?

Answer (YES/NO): NO